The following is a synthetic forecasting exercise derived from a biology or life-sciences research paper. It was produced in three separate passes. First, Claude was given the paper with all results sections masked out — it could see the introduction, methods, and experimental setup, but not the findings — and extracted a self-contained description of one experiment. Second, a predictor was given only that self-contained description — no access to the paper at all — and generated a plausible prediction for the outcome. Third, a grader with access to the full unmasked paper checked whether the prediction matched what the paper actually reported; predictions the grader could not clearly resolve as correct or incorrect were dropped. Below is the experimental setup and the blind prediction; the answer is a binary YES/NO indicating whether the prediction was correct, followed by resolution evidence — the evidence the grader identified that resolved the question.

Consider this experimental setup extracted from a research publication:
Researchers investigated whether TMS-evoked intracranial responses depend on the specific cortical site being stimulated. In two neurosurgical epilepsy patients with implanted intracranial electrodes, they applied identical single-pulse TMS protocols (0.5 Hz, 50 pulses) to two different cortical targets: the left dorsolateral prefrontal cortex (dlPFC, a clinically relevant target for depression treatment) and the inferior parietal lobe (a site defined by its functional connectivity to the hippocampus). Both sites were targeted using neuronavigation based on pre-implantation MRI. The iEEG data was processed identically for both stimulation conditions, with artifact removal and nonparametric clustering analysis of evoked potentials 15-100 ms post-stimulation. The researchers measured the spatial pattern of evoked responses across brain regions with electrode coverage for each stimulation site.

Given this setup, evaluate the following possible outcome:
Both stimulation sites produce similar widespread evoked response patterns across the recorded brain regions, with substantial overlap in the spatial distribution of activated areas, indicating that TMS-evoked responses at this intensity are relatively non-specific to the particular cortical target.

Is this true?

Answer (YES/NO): NO